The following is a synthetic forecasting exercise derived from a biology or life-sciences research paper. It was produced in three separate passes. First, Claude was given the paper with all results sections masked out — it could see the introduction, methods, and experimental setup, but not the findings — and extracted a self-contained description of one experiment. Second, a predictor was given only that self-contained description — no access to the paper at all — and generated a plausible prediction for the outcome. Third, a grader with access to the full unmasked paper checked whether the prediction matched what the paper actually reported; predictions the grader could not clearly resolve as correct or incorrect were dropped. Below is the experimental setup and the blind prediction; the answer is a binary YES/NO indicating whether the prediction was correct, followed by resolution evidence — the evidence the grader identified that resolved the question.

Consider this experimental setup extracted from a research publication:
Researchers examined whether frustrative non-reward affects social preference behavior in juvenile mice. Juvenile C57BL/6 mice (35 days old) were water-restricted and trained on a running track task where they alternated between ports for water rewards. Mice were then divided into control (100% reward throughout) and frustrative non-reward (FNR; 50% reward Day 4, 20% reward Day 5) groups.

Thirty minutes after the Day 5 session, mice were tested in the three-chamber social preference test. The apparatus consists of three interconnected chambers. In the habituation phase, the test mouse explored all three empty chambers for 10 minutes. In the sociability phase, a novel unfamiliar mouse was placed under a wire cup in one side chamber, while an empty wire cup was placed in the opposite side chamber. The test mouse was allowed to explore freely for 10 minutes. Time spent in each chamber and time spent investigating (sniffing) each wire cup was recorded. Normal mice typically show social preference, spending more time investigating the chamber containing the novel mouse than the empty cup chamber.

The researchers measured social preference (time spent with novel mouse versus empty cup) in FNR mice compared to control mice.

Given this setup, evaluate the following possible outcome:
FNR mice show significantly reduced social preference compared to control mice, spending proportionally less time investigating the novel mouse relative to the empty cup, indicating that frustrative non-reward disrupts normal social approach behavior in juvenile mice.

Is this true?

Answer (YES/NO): NO